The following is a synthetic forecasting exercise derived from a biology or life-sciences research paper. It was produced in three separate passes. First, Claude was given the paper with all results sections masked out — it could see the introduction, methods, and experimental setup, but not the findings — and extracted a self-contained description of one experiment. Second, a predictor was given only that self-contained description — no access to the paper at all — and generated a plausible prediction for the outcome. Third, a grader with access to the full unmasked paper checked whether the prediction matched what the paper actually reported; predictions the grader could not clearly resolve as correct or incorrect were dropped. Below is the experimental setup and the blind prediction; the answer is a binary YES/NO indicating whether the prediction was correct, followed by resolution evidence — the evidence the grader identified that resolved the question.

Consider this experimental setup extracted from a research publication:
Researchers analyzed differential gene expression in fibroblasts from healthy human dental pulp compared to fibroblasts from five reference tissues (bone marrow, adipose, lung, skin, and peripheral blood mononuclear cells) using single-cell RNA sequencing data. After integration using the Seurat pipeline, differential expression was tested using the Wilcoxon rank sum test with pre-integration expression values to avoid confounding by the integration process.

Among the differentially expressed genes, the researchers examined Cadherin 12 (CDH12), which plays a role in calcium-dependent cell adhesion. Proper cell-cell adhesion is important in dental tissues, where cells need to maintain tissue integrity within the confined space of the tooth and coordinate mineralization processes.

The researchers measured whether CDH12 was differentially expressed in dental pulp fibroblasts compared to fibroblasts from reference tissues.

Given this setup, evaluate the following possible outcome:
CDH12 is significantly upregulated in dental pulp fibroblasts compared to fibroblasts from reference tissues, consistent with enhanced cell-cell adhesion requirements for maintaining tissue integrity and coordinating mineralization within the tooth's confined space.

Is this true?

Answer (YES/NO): YES